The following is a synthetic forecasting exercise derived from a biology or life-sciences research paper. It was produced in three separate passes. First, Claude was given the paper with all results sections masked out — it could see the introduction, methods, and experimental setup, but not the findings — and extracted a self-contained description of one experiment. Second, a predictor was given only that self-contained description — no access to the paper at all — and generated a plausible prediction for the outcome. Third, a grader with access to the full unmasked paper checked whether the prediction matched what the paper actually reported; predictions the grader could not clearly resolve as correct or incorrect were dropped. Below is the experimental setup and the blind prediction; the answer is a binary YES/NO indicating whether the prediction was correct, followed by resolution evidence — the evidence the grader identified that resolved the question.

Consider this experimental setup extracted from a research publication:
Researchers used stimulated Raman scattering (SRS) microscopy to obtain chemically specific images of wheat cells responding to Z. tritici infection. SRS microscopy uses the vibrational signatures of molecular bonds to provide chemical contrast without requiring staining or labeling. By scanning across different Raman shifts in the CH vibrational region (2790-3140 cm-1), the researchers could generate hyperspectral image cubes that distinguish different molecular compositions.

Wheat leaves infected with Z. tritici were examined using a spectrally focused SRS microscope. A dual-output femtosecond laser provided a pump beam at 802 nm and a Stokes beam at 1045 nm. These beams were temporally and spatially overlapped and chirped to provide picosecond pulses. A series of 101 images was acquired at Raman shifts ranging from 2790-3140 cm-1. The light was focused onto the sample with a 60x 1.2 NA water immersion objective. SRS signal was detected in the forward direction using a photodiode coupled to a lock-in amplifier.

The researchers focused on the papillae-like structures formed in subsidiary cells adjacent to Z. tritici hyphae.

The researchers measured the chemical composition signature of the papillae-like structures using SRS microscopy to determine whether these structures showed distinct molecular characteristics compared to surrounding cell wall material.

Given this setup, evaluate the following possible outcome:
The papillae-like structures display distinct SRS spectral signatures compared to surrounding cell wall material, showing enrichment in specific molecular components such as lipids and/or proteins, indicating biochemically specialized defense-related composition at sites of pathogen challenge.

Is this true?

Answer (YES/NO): NO